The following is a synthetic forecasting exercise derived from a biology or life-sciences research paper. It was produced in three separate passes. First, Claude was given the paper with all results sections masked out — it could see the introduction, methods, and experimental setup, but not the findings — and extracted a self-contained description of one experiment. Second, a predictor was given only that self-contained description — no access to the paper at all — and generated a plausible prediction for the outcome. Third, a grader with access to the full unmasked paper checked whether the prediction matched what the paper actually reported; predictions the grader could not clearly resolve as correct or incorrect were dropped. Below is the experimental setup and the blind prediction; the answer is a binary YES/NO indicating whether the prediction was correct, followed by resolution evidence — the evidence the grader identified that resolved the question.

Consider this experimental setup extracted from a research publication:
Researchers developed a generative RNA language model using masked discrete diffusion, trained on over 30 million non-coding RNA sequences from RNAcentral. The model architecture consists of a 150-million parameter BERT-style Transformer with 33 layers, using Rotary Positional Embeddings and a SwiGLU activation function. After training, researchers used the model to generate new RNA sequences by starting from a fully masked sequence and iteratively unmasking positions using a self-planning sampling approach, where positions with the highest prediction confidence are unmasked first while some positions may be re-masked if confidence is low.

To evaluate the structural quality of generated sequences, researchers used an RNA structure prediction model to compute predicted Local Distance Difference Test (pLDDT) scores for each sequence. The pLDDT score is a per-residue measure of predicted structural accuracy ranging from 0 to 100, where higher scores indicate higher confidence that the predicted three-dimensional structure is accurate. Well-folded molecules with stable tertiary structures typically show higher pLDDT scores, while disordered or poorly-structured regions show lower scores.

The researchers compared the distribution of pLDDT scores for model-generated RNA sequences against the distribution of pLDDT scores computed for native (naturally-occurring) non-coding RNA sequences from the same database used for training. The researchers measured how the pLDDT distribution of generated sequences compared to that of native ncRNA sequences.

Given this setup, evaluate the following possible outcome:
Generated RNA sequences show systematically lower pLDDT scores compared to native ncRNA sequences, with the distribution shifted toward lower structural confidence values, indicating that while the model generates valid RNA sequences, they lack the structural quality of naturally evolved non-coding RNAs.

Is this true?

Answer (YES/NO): NO